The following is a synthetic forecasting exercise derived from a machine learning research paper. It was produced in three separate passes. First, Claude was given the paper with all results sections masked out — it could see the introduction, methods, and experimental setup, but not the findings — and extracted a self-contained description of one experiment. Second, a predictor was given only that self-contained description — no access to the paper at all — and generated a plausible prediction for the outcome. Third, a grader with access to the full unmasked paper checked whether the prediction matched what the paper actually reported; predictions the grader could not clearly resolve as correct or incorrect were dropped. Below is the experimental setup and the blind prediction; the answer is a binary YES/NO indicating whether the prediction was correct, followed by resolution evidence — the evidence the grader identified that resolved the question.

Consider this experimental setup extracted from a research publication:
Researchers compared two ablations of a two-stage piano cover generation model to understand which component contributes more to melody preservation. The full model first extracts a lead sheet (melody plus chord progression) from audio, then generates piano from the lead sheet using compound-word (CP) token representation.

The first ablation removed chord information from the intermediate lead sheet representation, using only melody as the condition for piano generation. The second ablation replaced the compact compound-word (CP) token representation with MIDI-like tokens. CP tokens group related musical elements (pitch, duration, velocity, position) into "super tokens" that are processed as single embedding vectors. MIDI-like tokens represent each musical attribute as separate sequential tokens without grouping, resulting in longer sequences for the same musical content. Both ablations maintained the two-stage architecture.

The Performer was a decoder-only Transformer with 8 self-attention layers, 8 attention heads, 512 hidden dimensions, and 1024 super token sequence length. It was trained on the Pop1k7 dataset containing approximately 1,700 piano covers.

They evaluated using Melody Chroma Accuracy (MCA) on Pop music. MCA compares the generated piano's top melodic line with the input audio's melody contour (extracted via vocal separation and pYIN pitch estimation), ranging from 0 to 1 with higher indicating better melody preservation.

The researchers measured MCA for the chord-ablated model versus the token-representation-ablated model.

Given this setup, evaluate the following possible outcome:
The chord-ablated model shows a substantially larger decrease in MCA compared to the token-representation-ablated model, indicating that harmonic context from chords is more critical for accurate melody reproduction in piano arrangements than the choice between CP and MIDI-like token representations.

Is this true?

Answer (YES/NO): NO